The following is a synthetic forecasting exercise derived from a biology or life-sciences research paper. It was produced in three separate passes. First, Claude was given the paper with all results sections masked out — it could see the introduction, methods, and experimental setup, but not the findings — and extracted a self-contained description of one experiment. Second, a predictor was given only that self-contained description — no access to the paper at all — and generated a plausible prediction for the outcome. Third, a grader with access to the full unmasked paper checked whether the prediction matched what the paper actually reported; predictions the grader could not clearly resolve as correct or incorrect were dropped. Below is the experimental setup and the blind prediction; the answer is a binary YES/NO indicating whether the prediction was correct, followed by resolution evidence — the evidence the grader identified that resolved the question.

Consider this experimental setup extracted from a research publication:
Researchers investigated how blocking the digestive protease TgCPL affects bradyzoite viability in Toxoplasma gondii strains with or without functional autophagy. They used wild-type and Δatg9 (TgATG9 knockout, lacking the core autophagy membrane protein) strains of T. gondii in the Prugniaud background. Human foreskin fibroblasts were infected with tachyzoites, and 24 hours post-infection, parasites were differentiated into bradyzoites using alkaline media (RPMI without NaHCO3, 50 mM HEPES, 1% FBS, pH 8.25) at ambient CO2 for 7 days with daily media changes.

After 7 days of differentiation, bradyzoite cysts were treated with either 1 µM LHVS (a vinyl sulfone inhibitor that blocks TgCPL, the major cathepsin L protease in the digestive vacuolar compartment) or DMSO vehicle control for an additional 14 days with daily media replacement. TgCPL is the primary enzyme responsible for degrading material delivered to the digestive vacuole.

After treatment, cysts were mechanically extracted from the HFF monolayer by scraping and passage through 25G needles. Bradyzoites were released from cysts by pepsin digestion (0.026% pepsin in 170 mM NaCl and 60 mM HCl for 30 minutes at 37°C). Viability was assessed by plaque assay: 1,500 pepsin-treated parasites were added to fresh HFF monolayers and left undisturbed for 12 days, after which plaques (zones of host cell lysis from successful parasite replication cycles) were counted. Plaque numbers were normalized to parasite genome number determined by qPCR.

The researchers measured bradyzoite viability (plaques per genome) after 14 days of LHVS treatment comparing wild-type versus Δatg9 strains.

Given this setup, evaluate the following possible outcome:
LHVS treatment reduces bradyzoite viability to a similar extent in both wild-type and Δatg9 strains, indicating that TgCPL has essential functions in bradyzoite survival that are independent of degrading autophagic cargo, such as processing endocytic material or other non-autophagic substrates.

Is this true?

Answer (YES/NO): NO